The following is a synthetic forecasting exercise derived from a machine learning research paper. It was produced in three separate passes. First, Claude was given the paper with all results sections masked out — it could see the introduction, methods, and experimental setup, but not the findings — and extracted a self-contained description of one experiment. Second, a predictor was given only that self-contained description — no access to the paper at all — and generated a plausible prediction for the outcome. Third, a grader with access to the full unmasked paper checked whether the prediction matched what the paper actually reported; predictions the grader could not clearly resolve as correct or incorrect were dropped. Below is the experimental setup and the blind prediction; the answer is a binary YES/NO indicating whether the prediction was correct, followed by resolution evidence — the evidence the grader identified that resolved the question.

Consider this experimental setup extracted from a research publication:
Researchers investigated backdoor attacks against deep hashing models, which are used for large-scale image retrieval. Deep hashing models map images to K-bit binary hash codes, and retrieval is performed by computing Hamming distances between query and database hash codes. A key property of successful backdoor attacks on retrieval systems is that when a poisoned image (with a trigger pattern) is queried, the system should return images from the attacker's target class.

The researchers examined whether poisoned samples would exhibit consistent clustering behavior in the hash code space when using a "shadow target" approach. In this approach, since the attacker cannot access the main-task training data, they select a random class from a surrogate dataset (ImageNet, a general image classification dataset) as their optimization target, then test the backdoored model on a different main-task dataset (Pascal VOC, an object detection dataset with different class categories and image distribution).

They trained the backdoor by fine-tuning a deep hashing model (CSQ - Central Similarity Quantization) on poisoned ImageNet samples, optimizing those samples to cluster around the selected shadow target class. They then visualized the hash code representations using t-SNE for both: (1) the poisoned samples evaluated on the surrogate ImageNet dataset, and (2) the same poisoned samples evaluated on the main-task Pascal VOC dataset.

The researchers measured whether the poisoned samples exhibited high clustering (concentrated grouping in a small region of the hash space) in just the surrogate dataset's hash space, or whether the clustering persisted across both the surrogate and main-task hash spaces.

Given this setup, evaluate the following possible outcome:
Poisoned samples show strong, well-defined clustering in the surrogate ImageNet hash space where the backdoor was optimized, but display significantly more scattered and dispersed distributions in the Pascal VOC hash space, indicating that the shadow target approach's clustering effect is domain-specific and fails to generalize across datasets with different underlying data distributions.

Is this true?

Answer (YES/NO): NO